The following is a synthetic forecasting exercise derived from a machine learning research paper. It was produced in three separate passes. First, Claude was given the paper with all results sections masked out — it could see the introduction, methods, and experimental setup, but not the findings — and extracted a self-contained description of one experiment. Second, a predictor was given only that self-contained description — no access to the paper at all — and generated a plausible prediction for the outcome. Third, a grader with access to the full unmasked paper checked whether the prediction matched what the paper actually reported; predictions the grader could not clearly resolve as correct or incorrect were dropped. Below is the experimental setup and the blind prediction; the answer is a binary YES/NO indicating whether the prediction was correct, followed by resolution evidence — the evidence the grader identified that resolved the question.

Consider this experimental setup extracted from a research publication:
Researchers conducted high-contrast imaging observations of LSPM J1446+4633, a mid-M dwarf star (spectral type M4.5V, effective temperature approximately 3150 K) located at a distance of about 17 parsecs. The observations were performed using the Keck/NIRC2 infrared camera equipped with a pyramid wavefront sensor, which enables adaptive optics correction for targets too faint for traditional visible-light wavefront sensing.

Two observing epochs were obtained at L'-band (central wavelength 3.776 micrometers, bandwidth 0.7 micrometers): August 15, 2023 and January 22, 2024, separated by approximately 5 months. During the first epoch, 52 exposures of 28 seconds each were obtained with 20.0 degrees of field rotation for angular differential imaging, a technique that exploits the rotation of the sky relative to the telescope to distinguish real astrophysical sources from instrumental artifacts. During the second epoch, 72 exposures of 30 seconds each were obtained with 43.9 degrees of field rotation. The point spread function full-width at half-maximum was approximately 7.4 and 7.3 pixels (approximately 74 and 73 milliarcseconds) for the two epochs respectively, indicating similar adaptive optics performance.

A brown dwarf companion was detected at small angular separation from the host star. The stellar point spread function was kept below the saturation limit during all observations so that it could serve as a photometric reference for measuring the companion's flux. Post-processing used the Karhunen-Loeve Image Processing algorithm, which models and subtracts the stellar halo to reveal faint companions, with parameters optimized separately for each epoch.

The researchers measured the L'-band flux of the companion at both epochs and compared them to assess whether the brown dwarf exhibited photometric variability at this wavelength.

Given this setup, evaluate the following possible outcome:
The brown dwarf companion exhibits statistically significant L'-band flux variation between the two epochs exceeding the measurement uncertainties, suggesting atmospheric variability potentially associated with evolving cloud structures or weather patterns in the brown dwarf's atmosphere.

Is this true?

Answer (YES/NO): YES